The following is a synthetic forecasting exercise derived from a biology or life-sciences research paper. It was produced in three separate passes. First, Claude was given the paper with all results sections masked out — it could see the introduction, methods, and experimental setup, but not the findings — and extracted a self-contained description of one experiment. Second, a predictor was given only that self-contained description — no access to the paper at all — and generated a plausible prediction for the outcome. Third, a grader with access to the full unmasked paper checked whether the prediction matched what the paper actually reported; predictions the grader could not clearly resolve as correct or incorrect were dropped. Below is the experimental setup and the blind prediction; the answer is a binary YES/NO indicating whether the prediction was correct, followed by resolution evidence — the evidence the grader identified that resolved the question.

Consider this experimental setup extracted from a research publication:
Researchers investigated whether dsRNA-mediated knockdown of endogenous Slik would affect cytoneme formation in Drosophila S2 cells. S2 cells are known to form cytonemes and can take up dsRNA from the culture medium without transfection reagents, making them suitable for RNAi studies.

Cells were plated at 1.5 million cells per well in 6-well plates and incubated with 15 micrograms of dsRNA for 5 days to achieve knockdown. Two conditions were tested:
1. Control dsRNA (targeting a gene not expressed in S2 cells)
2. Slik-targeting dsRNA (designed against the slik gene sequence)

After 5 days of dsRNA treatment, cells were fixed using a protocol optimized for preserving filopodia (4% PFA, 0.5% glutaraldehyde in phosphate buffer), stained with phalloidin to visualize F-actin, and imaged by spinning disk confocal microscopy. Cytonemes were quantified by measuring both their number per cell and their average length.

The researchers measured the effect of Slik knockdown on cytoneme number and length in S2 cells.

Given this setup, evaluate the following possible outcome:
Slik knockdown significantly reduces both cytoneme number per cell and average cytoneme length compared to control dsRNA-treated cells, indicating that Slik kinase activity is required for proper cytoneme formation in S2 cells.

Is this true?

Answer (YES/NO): NO